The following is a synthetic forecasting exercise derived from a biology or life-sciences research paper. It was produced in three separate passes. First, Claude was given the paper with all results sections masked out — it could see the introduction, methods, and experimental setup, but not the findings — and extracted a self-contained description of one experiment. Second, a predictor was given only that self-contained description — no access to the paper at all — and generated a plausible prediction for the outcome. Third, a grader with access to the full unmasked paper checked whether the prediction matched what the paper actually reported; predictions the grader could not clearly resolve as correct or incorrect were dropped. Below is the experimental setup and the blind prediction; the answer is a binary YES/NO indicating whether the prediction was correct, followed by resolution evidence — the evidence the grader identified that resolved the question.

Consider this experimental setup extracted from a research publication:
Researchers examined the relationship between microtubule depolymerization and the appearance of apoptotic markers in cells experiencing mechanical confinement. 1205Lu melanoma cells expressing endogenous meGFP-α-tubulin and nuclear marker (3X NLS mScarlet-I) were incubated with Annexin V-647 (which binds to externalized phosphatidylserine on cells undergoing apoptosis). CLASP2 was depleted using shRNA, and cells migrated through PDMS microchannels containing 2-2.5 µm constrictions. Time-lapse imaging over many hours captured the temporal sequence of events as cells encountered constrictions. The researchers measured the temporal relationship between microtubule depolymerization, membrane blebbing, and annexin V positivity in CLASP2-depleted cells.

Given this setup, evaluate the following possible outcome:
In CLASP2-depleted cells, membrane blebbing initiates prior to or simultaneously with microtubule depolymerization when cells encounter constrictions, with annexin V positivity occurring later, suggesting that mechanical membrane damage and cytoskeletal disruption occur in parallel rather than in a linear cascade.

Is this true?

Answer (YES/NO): YES